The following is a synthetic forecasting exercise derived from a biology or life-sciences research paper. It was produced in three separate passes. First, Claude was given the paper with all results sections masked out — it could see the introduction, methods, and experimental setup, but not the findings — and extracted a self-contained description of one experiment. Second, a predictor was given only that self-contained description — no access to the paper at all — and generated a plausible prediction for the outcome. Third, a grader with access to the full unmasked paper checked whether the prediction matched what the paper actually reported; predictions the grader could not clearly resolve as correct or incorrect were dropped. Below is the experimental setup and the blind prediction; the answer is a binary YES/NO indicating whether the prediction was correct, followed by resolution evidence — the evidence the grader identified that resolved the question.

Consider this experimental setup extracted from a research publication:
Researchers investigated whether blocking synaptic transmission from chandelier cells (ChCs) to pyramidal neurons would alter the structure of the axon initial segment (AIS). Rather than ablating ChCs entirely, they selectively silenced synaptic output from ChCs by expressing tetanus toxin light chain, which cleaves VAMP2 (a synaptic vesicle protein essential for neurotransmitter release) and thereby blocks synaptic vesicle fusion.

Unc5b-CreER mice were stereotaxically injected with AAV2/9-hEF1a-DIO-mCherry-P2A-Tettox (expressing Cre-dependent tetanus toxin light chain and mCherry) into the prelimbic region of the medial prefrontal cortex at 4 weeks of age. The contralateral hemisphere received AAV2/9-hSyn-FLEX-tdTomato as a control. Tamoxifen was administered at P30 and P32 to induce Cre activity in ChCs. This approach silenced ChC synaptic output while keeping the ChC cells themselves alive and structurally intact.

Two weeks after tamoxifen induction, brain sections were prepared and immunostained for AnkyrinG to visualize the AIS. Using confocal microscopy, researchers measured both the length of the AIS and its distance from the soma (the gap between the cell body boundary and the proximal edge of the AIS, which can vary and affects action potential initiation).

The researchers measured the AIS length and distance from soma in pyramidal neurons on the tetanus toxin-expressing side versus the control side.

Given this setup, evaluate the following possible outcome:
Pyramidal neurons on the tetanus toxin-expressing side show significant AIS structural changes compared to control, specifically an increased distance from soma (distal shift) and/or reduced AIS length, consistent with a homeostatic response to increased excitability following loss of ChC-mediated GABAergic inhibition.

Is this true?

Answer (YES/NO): NO